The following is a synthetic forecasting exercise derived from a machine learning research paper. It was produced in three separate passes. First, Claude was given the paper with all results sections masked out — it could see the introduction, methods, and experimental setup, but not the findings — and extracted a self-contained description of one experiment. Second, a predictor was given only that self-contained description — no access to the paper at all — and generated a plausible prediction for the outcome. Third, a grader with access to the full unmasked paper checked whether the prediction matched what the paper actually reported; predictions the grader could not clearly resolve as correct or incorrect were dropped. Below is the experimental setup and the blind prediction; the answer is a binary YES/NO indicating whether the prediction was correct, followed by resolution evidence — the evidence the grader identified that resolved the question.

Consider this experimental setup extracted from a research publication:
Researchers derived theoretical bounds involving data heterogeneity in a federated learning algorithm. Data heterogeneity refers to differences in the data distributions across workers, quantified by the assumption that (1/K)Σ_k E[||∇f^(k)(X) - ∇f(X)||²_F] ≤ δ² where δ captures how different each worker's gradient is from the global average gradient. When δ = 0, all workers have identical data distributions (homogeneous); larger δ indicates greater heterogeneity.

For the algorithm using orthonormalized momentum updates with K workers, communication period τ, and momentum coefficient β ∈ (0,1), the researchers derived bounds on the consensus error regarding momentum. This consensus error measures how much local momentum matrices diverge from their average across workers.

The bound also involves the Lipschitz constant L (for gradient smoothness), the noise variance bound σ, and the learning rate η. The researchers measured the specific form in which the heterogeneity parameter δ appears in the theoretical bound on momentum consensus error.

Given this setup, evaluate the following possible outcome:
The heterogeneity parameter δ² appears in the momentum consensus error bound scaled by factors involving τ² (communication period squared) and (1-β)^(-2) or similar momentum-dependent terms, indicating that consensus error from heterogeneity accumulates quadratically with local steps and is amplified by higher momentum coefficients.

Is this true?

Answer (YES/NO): NO